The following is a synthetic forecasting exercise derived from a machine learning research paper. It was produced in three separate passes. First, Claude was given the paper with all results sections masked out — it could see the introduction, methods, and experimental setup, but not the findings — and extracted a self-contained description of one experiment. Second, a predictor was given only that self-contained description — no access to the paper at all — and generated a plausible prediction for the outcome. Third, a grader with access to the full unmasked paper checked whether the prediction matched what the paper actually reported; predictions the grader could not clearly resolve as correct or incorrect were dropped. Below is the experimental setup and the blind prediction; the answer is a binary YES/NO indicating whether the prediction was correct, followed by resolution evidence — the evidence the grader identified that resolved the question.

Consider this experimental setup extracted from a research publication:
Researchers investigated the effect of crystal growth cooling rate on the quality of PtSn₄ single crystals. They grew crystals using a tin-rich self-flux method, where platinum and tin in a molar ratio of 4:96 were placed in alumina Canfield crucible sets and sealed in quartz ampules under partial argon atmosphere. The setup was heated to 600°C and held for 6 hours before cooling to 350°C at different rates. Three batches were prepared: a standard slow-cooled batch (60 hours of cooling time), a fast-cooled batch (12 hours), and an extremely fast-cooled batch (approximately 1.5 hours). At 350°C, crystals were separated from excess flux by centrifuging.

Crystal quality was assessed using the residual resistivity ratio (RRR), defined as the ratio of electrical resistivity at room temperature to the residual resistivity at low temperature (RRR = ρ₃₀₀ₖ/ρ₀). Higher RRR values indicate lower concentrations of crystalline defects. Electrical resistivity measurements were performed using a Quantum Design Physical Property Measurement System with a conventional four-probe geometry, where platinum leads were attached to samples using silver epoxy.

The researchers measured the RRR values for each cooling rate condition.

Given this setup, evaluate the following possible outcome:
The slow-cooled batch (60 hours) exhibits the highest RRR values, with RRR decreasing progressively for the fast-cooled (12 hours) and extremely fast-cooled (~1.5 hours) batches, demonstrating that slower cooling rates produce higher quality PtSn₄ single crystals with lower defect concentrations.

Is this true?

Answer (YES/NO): YES